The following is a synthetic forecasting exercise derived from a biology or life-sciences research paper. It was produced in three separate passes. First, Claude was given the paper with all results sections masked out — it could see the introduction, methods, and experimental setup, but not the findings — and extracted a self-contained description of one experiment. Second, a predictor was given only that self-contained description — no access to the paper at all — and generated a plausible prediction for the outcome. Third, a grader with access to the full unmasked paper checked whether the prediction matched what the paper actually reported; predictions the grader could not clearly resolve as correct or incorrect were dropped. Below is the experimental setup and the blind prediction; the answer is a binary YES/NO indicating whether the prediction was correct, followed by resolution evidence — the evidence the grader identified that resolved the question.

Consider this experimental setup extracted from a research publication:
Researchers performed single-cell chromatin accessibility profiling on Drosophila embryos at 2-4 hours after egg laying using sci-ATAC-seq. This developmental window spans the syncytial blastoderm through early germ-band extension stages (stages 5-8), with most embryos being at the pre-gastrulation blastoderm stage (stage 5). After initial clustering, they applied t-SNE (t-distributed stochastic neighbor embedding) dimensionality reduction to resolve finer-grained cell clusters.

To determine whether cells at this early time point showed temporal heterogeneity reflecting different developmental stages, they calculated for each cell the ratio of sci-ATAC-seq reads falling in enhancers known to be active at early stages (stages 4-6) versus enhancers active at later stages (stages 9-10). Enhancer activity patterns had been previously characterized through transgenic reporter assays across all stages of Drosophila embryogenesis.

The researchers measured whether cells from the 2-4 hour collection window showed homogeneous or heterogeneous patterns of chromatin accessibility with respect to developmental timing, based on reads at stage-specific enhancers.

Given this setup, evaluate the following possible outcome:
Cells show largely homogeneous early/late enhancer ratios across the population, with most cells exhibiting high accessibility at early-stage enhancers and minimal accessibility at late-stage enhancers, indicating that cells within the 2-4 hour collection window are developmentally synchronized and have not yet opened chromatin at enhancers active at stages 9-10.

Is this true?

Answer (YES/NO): NO